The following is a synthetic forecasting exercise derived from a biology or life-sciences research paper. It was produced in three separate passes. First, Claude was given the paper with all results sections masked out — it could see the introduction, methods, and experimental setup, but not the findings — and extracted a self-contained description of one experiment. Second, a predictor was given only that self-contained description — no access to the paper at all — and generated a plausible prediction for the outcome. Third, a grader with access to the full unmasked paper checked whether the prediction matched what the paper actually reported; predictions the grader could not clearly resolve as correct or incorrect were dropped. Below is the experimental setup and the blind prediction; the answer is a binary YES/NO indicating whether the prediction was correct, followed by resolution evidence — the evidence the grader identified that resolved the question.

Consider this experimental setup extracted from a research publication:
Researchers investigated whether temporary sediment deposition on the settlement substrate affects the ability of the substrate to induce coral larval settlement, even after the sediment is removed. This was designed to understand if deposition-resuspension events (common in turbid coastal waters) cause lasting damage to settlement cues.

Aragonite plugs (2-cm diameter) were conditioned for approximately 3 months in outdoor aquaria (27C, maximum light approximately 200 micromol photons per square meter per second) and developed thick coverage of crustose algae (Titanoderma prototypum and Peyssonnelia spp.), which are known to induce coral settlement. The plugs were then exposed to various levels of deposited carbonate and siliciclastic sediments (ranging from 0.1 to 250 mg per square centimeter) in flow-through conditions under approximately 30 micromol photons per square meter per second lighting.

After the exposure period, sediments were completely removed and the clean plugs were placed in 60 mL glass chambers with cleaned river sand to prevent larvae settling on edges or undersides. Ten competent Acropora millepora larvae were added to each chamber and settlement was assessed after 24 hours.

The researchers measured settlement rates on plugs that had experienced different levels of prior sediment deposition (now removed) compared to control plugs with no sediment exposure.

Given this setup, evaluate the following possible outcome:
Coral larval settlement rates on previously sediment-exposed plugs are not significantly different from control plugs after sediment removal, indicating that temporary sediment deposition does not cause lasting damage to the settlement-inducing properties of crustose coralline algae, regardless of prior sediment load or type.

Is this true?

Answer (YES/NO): NO